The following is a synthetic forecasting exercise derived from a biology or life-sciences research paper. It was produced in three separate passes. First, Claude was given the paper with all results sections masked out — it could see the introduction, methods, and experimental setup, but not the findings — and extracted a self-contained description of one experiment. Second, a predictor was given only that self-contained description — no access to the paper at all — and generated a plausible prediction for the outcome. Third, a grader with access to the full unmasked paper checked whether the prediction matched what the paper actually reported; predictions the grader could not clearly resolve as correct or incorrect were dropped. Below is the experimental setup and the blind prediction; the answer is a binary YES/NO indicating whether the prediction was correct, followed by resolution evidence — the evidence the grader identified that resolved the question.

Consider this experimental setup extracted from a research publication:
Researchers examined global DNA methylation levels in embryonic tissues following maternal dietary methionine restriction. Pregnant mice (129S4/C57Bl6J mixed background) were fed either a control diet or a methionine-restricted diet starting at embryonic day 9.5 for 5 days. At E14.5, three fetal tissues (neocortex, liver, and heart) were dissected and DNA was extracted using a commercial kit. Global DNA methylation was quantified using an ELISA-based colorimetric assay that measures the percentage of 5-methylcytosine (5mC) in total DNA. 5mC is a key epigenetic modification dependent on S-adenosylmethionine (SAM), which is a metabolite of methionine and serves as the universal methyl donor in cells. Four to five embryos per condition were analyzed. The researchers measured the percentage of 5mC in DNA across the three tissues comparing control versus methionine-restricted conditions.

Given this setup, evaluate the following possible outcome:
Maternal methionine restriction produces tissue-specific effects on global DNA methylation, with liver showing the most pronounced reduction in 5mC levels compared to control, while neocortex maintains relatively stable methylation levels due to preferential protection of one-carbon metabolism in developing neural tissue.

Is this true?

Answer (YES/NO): NO